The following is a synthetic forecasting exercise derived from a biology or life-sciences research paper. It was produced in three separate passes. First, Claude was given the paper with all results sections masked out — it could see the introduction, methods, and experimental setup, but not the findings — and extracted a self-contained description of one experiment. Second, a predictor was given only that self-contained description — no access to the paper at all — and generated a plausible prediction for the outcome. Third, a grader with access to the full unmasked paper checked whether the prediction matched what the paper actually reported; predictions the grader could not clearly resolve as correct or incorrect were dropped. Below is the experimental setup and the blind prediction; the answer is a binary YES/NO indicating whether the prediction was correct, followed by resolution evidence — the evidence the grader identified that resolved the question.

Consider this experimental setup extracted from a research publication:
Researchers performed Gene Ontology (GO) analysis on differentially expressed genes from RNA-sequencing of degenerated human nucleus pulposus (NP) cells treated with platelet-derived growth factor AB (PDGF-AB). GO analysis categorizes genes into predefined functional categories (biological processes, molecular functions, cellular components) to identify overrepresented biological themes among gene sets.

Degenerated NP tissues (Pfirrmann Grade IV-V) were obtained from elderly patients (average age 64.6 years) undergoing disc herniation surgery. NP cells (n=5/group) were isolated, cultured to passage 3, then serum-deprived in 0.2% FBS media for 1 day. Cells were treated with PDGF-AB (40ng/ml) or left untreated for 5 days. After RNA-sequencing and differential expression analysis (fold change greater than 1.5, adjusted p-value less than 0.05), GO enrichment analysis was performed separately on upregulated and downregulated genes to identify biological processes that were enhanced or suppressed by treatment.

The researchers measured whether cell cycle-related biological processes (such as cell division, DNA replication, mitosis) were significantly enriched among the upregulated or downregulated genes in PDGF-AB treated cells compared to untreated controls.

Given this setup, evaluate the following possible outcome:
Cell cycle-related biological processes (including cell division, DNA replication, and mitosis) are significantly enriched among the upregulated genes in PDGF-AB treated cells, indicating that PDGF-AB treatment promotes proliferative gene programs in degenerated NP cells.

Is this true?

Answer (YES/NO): YES